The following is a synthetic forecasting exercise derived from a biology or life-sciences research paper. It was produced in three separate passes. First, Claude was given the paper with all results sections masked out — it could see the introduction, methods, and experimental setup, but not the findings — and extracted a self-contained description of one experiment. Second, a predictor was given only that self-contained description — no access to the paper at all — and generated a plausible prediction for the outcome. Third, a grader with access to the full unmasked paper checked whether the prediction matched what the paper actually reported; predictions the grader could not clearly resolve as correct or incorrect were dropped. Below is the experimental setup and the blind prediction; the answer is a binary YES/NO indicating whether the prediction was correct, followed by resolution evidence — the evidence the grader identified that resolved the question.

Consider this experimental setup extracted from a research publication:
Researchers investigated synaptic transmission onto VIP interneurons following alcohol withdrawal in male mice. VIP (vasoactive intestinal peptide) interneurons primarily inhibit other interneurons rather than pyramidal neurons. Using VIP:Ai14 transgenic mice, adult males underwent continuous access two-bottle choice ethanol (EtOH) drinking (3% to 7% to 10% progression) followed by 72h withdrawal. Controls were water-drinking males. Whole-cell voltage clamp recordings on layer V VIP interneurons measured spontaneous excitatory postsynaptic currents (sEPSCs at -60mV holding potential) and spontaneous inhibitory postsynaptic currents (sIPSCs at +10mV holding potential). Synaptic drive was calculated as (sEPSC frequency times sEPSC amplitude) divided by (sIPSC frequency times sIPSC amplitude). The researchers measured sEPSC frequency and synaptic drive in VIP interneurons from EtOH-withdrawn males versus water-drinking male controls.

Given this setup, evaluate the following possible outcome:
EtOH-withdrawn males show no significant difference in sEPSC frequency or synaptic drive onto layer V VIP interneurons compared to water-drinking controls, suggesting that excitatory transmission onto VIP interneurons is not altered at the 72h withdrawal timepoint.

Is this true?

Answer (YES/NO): NO